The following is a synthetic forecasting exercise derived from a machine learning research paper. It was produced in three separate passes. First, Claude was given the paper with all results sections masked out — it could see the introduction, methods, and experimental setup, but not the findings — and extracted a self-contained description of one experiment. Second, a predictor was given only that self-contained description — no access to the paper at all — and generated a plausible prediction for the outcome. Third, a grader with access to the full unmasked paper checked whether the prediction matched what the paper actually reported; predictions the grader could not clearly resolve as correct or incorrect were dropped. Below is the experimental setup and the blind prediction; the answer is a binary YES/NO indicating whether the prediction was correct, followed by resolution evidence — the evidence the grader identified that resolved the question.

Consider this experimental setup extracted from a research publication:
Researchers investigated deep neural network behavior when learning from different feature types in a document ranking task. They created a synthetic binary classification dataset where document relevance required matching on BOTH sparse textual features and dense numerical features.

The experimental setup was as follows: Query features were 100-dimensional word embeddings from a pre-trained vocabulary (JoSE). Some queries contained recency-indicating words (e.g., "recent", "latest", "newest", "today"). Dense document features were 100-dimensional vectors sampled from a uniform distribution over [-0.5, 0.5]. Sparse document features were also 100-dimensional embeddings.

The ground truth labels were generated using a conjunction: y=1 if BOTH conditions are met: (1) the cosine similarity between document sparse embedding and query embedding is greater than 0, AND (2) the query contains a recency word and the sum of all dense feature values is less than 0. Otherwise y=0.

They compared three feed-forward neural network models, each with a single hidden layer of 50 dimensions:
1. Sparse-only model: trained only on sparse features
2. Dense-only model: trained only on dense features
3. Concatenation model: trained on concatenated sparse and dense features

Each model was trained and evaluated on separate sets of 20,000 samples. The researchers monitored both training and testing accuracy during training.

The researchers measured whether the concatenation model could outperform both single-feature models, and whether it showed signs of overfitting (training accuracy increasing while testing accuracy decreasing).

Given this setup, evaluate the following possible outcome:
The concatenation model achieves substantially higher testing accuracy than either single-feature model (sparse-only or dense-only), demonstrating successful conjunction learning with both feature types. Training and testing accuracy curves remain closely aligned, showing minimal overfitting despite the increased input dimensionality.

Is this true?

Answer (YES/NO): NO